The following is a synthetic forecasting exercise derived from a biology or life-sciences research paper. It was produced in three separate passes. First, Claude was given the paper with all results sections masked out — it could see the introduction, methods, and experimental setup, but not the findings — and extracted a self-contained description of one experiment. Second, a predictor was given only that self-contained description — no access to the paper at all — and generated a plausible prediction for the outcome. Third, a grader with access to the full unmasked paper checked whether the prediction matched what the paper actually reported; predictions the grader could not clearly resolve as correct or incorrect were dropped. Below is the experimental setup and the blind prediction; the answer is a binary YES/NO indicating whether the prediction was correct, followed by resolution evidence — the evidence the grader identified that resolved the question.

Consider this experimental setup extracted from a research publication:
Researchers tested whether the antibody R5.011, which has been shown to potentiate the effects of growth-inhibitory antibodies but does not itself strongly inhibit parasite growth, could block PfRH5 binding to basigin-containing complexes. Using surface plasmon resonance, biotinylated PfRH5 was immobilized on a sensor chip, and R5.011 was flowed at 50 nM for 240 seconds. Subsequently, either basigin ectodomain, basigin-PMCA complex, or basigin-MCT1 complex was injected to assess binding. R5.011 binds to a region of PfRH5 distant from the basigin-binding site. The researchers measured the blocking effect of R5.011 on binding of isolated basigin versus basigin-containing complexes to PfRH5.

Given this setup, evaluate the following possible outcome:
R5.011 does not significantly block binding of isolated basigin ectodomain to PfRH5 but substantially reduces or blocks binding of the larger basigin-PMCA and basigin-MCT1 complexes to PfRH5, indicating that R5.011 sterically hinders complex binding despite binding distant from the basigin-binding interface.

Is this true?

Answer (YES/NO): NO